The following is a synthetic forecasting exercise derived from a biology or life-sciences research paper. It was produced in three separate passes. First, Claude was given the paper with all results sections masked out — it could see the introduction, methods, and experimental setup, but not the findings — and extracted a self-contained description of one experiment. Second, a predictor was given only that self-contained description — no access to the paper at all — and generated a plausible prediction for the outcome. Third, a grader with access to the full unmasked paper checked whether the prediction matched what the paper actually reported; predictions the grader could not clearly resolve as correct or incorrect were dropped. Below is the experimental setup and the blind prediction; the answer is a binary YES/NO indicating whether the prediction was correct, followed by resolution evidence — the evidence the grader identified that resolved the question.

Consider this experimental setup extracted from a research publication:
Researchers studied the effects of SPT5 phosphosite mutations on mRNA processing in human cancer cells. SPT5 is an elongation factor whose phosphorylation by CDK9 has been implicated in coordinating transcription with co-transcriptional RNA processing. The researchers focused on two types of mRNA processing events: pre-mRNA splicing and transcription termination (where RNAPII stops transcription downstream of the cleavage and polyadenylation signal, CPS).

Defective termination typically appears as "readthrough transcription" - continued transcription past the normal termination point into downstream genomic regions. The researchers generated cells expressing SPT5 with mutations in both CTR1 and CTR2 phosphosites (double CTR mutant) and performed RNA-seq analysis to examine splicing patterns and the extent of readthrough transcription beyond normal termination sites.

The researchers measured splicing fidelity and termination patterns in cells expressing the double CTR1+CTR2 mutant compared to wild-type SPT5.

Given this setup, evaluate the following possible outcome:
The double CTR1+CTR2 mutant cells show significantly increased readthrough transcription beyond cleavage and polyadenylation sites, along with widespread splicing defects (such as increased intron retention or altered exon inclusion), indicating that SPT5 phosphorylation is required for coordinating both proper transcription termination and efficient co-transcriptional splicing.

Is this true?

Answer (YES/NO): NO